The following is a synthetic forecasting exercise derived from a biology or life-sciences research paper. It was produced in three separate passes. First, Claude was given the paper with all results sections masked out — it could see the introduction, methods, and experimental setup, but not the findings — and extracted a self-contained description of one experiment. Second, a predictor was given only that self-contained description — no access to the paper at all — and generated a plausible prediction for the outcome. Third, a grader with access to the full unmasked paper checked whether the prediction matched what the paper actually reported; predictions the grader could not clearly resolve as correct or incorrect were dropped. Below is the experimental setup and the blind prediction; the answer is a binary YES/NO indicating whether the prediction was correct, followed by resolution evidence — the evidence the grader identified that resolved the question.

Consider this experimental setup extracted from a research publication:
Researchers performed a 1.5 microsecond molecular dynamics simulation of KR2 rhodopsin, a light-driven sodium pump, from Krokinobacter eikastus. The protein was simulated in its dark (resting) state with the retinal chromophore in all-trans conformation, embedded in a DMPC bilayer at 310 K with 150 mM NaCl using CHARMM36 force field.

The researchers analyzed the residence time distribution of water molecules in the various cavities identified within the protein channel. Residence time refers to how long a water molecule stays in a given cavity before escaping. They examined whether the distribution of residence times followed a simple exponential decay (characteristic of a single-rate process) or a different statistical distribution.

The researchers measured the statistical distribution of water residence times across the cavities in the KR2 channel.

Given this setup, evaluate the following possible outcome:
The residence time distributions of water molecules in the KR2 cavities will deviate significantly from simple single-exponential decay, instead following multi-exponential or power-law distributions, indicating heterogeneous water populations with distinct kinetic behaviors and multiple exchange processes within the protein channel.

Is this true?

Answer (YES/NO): NO